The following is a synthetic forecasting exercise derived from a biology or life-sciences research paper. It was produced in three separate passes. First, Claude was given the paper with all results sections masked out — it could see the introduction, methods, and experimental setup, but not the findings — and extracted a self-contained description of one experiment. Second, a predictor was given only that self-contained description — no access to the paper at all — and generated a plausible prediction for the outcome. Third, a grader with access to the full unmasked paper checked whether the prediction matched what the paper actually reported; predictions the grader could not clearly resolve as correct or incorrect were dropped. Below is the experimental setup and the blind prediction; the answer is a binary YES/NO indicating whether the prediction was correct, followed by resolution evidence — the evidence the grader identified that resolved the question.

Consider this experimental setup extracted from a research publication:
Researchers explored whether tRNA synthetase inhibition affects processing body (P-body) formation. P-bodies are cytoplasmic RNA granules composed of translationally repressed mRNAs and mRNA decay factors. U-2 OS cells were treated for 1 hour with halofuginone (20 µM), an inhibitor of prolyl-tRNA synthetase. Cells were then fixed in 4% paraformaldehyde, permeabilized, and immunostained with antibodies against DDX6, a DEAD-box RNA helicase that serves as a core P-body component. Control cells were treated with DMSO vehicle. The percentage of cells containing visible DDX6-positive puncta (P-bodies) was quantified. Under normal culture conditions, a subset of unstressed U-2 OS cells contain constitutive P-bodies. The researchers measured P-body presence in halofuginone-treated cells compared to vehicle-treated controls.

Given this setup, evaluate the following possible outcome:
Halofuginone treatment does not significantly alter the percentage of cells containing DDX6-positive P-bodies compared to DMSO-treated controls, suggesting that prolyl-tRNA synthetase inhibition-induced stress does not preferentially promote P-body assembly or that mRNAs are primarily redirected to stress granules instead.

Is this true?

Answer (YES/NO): NO